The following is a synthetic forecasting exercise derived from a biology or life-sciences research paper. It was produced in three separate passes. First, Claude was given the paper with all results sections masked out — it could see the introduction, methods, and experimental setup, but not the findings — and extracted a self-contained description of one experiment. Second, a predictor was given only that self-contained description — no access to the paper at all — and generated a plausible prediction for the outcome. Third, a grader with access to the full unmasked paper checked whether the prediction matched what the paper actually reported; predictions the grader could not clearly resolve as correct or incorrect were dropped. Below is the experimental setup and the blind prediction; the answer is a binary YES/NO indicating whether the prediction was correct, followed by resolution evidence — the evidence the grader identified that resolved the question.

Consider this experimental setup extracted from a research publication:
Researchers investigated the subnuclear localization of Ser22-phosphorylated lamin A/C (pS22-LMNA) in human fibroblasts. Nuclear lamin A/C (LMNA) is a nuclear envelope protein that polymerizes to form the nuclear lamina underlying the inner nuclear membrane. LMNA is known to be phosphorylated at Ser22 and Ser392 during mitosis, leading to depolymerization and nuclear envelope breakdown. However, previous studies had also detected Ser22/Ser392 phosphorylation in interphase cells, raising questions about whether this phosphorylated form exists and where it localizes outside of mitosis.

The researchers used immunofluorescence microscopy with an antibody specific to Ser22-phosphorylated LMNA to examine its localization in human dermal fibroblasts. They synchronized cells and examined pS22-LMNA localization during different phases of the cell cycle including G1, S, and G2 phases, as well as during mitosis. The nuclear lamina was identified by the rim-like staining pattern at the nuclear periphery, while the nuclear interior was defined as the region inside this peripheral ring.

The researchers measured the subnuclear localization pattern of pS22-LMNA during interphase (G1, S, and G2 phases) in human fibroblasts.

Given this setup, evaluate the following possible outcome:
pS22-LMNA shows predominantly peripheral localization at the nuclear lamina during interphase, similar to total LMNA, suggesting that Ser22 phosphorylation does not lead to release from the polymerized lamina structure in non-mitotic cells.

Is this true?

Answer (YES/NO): NO